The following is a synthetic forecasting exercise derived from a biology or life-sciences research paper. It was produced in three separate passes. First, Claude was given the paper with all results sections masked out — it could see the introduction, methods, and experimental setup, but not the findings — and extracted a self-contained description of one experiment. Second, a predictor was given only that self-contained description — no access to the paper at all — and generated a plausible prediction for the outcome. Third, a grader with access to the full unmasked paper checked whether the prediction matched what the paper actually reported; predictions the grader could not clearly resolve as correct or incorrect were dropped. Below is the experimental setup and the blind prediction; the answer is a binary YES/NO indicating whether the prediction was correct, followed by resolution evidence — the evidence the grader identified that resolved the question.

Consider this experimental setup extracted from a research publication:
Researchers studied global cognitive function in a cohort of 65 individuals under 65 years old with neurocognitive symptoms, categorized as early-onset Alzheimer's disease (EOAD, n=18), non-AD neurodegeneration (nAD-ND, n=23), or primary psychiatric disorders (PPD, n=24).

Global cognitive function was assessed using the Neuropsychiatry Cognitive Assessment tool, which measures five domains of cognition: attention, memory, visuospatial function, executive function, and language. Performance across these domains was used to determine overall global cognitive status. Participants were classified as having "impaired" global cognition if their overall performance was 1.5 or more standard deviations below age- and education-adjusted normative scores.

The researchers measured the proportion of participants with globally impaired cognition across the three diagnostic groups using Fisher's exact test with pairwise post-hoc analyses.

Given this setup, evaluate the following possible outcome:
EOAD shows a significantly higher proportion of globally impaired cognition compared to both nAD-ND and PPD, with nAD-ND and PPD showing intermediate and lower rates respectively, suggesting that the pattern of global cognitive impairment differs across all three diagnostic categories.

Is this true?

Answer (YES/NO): NO